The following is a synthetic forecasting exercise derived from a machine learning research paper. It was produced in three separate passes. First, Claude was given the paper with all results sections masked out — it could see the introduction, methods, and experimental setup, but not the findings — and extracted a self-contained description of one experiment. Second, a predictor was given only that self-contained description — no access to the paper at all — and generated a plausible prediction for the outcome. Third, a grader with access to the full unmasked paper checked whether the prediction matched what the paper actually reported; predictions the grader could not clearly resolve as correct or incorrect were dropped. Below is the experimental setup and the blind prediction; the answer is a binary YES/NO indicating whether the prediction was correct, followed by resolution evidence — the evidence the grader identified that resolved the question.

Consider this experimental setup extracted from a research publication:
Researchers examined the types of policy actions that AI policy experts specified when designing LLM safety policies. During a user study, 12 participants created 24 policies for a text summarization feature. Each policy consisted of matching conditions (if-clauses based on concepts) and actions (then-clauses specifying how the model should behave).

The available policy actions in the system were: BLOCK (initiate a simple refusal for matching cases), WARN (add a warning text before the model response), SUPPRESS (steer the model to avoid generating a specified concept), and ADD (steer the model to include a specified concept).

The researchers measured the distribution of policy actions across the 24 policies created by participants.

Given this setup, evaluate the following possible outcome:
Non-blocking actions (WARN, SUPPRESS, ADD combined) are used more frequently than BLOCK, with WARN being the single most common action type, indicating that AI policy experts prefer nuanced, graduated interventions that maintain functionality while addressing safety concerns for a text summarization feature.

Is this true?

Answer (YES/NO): NO